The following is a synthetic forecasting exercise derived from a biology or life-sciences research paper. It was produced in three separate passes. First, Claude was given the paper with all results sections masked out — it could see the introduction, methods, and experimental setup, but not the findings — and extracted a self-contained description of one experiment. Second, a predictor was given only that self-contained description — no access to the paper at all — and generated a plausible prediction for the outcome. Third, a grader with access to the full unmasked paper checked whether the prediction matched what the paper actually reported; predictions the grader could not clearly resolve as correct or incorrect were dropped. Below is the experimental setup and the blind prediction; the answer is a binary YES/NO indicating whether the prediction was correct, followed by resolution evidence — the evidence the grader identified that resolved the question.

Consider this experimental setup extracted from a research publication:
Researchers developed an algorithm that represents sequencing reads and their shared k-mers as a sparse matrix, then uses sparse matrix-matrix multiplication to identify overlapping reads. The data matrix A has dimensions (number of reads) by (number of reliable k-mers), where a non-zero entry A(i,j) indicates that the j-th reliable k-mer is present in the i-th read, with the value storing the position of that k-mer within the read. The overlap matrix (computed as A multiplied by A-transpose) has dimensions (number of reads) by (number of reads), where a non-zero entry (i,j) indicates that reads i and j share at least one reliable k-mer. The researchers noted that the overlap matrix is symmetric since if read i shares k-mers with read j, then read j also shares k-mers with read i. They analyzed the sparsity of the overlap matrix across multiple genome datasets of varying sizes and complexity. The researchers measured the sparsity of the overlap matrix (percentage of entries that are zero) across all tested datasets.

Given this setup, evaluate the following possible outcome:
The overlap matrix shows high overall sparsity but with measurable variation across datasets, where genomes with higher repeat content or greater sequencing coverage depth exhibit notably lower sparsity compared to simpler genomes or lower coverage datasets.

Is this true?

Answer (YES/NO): NO